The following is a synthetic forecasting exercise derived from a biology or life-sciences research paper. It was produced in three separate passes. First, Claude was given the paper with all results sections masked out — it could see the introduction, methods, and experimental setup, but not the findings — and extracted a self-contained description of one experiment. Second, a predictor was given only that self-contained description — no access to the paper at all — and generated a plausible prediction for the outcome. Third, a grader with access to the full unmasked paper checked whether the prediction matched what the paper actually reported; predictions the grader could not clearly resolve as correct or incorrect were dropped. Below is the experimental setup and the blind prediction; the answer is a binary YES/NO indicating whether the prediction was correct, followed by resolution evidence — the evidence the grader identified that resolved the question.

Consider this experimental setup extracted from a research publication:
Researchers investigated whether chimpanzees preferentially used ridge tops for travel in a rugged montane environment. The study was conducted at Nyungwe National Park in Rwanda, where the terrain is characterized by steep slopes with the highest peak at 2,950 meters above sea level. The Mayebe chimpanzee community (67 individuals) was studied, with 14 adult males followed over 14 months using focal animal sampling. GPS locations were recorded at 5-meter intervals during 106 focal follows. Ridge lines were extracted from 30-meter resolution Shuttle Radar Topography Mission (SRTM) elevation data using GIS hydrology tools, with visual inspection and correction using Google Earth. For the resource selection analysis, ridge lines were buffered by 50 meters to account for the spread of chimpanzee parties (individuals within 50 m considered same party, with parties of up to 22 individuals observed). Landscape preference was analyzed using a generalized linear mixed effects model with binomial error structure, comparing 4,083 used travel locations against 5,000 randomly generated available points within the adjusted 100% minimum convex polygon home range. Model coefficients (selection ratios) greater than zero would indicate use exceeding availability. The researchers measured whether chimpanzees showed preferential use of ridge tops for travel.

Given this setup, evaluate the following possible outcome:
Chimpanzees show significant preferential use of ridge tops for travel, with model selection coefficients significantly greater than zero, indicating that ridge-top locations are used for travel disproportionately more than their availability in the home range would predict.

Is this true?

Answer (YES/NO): NO